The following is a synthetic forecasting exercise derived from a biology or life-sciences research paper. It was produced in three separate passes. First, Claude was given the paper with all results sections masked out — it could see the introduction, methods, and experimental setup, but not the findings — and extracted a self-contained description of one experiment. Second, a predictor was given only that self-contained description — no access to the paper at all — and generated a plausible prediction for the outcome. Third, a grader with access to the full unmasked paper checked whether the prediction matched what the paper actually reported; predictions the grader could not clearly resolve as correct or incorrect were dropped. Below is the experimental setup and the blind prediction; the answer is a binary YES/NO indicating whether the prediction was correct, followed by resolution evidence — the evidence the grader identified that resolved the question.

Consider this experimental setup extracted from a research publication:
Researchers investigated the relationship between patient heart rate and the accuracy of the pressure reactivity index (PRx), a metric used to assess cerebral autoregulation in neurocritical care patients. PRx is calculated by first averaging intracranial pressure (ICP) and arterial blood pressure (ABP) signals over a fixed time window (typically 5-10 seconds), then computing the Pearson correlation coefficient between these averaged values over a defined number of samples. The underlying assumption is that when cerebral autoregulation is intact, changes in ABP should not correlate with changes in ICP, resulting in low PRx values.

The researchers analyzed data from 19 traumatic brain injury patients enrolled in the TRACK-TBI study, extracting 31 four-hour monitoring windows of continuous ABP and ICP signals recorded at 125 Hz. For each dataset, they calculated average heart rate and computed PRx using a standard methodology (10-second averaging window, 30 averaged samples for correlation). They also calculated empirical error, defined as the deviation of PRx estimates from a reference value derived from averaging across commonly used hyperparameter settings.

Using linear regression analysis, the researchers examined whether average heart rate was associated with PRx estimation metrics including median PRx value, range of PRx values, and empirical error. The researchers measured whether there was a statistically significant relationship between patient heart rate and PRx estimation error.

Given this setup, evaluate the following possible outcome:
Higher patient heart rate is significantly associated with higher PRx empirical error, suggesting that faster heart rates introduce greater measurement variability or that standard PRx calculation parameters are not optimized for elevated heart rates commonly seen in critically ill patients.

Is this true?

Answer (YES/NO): NO